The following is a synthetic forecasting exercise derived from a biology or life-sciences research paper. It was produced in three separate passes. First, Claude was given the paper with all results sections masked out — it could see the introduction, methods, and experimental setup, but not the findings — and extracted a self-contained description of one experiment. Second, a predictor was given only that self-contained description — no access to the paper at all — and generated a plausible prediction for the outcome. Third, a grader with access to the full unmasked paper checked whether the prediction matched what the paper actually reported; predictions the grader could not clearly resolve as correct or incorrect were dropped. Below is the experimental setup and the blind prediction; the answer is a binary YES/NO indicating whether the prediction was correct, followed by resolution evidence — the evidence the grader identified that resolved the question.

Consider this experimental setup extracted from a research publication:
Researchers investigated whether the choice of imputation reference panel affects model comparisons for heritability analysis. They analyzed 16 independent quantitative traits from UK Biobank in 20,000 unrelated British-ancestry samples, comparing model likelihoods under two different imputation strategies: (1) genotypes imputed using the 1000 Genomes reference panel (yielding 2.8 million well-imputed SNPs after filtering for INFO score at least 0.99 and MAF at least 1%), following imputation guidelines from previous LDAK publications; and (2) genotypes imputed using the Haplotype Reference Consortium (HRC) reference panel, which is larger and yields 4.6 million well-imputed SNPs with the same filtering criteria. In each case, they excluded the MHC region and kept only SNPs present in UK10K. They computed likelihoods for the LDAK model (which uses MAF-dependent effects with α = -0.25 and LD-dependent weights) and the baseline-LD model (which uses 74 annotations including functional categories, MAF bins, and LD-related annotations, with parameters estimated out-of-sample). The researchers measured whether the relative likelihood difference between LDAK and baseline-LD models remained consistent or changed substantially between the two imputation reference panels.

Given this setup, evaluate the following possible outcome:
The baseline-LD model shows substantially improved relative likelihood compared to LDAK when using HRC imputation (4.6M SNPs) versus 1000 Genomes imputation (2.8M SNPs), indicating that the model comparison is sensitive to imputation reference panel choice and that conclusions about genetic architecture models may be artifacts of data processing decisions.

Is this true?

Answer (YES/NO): NO